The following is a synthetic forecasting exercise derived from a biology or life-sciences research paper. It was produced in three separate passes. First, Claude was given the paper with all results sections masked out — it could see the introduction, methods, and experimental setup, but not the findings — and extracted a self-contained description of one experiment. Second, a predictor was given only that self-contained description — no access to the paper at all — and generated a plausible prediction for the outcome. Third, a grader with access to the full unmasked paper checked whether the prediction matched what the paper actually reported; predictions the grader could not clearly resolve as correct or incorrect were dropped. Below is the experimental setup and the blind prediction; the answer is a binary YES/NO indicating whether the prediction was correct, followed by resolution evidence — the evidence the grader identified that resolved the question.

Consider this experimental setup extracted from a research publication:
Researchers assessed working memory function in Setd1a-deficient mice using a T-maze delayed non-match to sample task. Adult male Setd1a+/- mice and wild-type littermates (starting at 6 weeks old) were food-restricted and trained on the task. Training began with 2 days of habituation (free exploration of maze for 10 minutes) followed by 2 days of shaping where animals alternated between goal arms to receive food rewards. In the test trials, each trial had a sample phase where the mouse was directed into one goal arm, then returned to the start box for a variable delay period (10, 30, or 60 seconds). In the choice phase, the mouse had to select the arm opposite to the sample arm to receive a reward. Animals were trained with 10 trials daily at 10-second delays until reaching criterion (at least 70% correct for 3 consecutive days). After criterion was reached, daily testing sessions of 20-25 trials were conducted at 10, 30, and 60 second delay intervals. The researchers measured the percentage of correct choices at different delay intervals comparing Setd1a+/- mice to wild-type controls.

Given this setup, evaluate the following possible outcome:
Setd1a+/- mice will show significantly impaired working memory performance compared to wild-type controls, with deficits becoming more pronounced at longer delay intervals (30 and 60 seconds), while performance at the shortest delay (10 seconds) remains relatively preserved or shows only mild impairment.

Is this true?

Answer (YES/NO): NO